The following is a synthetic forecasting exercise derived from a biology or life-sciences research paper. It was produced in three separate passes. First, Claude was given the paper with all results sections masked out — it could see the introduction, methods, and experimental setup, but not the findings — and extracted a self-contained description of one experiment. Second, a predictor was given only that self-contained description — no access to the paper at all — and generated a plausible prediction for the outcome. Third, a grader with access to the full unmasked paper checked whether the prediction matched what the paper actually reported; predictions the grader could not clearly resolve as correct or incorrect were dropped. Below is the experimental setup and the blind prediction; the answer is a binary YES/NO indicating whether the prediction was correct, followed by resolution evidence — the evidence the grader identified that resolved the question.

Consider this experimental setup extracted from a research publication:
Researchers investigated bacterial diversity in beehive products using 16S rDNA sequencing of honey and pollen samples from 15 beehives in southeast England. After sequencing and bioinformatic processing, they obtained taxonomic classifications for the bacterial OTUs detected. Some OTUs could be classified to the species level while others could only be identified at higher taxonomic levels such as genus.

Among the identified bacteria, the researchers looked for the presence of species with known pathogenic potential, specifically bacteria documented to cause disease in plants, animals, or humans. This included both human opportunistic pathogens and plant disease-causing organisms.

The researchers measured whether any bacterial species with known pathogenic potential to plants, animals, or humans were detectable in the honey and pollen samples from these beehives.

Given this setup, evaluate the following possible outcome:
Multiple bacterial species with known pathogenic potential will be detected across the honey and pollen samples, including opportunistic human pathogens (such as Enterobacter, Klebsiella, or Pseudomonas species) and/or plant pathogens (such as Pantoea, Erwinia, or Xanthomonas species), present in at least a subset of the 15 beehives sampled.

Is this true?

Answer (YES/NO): YES